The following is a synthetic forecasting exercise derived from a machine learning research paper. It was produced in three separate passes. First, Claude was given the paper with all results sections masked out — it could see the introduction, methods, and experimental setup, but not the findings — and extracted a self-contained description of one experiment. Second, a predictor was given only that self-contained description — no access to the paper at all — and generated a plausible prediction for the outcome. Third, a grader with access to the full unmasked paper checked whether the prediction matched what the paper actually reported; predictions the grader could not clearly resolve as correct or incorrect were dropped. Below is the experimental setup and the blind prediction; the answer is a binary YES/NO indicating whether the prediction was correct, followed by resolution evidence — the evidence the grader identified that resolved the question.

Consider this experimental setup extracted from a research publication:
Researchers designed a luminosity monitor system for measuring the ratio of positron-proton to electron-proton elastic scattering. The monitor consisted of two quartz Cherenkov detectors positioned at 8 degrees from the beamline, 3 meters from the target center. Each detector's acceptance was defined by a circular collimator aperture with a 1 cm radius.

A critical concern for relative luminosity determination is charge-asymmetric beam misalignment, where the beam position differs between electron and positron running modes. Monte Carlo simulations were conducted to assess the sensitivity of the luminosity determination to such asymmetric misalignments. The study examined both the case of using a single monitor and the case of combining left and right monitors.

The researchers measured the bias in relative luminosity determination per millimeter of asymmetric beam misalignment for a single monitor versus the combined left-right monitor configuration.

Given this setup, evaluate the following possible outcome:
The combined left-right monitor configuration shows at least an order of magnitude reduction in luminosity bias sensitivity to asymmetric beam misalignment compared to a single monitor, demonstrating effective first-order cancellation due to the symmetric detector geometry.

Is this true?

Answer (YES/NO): YES